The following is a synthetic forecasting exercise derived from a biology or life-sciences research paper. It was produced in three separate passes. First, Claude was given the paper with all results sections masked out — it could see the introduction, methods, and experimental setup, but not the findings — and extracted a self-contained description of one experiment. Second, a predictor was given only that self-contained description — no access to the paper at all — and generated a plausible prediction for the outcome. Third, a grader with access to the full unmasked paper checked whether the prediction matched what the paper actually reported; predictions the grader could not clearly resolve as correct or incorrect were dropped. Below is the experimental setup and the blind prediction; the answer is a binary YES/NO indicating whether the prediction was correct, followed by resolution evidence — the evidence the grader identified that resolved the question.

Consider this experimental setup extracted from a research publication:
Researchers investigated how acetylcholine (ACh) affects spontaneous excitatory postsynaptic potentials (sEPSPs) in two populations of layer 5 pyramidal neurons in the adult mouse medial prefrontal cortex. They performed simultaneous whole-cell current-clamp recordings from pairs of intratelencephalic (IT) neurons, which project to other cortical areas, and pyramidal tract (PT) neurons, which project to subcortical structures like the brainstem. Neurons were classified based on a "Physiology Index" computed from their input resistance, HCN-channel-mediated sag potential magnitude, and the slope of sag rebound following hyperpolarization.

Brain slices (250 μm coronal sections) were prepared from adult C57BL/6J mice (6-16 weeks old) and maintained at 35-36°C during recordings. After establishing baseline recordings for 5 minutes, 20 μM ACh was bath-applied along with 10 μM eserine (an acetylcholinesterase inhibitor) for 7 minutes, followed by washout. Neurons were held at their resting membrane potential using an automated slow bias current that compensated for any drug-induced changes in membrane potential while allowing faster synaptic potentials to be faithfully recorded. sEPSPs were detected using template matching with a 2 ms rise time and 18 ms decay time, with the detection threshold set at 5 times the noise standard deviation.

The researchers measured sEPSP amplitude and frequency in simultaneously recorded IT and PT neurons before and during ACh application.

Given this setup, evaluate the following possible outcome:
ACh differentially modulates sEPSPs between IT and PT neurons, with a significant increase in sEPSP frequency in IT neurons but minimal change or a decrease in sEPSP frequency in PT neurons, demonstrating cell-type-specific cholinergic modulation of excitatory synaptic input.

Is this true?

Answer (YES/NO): NO